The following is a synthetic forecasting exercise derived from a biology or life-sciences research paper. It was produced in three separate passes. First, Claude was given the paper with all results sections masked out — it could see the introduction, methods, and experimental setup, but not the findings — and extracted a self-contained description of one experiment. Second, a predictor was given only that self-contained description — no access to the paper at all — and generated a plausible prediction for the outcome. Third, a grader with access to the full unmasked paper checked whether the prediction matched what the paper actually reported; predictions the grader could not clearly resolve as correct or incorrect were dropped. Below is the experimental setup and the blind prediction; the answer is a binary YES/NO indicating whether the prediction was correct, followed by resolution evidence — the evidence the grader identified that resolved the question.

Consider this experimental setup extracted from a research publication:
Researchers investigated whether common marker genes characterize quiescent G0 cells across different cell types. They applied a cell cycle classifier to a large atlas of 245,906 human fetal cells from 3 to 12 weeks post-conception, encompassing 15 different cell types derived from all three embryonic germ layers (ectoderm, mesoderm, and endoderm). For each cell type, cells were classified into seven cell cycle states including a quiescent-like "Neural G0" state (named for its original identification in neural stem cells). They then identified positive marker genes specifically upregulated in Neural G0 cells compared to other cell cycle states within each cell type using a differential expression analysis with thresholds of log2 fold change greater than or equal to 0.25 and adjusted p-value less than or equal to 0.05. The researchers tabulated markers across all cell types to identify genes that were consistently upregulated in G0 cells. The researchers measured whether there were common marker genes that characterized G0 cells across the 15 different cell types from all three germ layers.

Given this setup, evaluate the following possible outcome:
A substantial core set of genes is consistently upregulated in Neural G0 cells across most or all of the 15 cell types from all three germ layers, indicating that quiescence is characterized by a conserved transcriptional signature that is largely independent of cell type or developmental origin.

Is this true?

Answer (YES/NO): NO